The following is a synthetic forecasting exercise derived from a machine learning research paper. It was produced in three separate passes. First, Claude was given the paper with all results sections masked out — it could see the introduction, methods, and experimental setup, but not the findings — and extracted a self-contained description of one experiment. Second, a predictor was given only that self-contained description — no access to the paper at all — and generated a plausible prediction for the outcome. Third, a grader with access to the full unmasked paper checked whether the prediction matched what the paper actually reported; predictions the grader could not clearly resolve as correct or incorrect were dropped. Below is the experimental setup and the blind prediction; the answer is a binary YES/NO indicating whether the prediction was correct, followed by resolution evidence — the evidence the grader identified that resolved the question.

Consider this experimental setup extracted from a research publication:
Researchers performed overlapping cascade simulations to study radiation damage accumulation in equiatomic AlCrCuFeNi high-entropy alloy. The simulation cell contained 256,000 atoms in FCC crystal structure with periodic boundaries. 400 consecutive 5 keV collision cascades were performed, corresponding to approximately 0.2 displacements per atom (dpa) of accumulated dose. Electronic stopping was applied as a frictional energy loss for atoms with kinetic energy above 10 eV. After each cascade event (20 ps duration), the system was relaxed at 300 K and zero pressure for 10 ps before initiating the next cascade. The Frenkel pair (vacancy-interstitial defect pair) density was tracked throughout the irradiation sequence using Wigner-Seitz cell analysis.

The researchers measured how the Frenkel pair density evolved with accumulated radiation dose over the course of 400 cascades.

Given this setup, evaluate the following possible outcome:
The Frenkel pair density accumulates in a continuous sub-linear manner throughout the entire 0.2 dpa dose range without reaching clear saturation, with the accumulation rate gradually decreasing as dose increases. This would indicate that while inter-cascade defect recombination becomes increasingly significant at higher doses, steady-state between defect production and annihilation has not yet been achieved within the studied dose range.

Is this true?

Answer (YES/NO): NO